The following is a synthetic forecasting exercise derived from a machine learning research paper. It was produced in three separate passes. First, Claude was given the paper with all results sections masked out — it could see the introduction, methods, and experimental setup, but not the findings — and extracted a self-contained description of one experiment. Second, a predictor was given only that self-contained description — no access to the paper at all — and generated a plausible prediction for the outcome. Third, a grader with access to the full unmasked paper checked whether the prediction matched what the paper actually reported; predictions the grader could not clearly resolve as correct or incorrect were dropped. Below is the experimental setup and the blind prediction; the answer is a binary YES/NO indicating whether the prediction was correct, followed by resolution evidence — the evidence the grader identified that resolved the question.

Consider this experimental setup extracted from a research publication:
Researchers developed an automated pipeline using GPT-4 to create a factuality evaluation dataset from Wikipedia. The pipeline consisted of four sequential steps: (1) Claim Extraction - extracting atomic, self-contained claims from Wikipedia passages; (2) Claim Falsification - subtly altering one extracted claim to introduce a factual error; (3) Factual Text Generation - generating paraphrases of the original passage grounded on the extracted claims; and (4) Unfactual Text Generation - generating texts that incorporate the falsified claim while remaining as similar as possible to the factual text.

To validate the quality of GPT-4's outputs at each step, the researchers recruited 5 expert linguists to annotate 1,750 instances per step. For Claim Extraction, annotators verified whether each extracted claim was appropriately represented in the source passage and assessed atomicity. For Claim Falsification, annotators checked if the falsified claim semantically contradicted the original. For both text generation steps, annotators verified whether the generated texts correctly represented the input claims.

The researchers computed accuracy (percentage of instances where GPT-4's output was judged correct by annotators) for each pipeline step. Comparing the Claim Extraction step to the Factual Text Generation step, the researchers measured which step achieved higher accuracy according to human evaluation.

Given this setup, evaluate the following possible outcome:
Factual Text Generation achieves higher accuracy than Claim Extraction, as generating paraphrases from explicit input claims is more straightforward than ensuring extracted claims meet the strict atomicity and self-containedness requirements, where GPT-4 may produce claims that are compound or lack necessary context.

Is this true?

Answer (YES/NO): NO